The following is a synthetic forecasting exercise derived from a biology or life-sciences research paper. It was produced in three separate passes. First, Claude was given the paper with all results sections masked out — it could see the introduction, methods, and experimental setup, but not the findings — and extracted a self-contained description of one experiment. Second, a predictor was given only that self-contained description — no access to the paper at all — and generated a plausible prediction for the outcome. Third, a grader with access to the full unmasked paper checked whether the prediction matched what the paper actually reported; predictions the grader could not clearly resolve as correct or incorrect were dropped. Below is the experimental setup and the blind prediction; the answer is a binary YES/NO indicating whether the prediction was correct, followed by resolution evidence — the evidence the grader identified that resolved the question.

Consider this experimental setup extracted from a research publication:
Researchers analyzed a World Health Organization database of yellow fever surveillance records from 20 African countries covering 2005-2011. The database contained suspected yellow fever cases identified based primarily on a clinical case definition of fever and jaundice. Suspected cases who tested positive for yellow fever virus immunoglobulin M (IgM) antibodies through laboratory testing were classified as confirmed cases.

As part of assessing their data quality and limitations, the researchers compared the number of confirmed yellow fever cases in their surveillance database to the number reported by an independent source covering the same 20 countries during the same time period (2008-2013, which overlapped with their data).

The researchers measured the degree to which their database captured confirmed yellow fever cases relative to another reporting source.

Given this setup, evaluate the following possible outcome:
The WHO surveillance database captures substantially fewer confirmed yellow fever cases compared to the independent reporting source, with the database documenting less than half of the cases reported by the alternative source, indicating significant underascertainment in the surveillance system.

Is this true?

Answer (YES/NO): YES